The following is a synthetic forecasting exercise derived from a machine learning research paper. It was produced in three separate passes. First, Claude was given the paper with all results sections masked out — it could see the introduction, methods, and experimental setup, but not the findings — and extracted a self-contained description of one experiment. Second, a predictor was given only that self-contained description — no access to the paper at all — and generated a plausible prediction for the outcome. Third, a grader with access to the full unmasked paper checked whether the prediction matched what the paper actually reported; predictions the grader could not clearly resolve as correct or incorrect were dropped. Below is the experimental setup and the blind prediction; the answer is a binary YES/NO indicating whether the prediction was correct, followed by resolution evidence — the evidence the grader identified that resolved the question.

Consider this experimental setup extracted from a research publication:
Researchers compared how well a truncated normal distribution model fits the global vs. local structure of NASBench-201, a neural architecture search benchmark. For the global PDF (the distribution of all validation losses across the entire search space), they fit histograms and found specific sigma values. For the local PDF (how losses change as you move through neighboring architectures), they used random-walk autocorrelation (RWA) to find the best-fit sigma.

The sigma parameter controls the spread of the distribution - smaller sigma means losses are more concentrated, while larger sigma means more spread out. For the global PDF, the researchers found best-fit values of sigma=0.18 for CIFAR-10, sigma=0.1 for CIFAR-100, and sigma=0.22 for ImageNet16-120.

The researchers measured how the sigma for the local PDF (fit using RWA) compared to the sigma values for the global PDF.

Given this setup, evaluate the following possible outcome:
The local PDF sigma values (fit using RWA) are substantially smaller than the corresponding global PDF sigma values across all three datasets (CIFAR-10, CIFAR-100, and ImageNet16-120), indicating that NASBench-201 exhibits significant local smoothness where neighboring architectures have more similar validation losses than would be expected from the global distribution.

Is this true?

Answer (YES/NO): NO